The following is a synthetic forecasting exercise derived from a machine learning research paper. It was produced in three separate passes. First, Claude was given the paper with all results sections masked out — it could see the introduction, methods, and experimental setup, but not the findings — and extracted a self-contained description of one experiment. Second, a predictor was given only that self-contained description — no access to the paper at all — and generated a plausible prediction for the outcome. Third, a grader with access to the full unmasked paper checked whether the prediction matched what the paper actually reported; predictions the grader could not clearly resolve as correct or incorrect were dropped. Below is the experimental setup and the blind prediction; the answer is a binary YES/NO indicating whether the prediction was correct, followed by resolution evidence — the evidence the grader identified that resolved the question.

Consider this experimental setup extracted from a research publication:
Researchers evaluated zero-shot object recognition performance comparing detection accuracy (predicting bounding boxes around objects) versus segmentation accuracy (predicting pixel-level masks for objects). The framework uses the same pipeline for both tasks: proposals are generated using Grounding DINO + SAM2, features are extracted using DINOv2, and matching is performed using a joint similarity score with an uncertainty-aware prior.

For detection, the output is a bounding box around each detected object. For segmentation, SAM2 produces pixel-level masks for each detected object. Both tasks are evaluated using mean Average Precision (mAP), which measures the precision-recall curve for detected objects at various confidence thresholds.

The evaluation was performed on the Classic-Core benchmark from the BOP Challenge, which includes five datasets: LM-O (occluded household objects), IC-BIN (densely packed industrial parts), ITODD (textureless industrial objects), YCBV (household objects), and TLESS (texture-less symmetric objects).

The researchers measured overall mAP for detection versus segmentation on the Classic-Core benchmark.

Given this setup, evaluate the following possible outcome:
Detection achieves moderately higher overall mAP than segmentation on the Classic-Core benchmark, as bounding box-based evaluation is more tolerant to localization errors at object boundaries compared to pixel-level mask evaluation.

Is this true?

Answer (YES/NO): NO